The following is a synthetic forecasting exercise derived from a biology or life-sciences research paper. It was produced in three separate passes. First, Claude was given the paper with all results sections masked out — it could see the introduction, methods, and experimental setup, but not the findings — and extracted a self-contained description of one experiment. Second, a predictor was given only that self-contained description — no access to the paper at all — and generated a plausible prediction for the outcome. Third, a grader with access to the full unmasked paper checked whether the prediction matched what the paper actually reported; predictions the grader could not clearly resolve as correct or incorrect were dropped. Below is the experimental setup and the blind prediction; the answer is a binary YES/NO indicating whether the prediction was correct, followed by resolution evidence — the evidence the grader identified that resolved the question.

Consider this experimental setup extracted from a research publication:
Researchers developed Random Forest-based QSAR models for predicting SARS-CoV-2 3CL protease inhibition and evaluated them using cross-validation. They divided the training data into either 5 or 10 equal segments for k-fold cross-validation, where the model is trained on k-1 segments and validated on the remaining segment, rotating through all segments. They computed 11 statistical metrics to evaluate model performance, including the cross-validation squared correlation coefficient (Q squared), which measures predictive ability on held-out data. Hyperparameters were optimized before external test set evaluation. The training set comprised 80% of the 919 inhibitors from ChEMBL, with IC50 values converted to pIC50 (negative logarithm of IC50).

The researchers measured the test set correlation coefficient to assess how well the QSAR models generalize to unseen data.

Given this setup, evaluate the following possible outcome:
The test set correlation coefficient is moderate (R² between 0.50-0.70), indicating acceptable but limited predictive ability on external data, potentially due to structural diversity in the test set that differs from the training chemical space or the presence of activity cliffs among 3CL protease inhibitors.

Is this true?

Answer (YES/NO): NO